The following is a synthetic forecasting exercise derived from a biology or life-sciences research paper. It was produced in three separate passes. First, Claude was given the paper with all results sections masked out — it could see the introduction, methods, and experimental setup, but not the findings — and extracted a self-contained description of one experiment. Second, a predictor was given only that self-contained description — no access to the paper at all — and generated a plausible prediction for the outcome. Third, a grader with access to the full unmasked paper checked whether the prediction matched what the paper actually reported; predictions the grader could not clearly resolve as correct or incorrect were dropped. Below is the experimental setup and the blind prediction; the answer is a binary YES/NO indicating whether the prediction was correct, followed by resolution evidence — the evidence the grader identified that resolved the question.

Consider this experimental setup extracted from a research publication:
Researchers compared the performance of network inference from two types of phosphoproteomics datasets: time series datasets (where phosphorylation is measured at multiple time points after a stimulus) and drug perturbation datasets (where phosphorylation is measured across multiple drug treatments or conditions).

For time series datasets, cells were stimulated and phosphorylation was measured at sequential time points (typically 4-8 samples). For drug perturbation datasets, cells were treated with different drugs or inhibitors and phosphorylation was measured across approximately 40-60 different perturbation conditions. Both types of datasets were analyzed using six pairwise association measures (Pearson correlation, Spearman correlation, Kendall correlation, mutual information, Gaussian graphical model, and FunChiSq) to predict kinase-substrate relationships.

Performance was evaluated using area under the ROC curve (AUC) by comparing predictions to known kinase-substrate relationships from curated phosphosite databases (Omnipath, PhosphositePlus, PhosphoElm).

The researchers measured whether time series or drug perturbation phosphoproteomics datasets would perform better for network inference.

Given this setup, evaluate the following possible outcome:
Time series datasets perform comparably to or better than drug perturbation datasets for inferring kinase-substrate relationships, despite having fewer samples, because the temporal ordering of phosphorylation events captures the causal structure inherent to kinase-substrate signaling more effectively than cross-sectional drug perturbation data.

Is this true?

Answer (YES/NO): YES